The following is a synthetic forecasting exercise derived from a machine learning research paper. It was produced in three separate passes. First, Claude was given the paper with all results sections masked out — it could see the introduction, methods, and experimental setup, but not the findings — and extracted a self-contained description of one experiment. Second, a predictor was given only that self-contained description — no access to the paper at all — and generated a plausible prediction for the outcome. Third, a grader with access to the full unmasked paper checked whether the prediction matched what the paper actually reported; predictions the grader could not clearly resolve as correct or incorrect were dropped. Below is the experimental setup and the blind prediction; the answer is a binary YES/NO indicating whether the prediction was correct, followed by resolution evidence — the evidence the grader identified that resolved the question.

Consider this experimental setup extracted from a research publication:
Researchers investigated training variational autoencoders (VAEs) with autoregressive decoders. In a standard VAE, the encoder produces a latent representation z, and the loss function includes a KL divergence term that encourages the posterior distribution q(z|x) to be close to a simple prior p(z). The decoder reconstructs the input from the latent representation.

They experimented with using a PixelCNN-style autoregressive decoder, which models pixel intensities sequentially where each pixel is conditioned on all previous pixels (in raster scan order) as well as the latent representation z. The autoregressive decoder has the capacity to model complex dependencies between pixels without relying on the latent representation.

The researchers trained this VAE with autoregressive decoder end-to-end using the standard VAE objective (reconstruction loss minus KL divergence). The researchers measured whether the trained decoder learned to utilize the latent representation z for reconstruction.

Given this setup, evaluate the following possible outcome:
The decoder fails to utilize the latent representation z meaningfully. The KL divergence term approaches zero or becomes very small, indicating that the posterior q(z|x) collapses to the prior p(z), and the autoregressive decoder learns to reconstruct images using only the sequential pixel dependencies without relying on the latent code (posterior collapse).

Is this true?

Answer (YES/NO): YES